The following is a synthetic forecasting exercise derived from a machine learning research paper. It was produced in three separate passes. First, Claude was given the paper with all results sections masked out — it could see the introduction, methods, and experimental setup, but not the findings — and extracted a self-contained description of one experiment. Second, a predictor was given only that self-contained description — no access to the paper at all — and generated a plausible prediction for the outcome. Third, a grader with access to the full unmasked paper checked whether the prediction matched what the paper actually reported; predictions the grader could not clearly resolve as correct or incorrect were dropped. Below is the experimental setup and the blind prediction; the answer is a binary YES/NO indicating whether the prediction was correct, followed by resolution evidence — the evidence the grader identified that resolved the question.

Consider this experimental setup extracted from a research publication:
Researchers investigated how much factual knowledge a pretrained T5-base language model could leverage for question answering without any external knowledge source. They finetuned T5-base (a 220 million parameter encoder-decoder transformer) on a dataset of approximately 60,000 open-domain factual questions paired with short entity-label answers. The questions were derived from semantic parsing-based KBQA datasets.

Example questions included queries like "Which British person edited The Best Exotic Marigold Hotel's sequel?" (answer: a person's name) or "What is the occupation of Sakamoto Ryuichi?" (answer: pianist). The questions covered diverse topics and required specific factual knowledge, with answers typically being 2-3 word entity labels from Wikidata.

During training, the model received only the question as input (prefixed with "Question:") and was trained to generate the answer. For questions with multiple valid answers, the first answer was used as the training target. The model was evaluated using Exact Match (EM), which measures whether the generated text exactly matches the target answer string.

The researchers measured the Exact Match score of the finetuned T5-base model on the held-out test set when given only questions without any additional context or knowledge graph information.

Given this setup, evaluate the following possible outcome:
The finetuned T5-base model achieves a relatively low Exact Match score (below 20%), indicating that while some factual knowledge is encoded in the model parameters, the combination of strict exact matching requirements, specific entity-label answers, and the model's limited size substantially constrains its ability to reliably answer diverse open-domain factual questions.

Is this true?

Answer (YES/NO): NO